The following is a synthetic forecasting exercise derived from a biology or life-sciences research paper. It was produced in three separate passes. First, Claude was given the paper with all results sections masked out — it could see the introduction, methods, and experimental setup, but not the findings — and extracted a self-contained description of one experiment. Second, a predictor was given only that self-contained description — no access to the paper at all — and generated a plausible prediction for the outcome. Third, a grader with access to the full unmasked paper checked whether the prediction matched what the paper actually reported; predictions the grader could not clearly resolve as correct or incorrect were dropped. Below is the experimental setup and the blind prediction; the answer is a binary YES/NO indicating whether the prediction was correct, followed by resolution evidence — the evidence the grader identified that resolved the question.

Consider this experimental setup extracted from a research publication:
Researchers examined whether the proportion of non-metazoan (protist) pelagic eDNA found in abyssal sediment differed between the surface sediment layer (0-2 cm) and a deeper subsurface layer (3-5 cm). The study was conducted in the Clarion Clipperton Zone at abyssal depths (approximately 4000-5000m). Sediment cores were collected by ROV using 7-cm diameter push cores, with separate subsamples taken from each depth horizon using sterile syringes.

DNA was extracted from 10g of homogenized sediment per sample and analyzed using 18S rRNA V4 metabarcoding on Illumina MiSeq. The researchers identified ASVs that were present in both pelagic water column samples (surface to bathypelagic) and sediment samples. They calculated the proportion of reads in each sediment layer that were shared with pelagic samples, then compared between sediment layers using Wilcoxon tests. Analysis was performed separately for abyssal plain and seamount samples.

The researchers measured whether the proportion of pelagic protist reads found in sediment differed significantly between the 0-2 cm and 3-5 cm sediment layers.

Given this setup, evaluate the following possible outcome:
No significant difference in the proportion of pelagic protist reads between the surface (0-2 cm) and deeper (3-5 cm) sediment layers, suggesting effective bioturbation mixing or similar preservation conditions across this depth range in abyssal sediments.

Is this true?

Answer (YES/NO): NO